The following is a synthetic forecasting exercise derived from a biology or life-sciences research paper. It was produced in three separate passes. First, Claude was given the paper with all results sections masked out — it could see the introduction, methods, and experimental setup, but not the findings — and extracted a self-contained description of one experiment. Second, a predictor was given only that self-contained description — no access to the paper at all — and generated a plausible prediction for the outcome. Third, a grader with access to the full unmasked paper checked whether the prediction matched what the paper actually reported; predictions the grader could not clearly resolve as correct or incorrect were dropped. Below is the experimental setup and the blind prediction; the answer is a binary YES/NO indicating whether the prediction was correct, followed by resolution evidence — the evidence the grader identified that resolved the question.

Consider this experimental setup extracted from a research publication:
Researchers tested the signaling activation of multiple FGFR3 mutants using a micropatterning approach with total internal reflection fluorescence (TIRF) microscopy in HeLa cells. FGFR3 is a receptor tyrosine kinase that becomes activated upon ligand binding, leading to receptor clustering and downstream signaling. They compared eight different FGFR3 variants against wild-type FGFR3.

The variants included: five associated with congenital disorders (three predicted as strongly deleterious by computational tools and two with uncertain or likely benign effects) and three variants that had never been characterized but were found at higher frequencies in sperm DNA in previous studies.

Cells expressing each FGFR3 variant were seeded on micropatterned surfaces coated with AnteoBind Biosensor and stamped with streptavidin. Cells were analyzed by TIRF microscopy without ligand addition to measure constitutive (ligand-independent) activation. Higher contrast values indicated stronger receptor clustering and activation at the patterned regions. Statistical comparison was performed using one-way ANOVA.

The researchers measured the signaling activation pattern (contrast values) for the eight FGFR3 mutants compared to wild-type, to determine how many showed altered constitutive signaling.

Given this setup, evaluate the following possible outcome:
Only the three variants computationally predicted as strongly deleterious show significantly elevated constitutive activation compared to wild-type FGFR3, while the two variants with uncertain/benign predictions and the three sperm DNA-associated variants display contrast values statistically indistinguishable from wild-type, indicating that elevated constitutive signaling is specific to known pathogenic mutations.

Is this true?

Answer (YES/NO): NO